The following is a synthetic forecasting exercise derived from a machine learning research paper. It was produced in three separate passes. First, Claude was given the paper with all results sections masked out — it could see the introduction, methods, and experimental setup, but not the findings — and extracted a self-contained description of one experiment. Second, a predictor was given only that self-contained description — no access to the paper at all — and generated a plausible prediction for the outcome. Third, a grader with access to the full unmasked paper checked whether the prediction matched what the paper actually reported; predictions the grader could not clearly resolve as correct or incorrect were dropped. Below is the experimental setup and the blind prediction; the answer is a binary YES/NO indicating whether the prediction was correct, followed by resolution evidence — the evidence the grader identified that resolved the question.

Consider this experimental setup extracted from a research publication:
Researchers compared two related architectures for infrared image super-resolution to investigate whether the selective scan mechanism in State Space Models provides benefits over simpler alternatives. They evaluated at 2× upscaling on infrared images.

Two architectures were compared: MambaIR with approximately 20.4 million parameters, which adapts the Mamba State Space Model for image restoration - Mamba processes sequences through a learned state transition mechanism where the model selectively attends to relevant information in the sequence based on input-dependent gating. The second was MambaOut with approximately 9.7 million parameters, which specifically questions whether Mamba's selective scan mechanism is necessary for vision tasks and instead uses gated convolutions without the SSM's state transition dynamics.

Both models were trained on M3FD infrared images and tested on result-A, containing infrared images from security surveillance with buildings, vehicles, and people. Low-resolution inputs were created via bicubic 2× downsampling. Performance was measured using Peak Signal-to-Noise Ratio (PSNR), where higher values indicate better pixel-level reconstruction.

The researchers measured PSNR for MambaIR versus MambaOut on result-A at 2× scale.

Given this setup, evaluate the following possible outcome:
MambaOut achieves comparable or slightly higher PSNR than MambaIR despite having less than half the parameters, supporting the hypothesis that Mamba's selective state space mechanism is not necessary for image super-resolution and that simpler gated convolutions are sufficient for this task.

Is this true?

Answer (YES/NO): NO